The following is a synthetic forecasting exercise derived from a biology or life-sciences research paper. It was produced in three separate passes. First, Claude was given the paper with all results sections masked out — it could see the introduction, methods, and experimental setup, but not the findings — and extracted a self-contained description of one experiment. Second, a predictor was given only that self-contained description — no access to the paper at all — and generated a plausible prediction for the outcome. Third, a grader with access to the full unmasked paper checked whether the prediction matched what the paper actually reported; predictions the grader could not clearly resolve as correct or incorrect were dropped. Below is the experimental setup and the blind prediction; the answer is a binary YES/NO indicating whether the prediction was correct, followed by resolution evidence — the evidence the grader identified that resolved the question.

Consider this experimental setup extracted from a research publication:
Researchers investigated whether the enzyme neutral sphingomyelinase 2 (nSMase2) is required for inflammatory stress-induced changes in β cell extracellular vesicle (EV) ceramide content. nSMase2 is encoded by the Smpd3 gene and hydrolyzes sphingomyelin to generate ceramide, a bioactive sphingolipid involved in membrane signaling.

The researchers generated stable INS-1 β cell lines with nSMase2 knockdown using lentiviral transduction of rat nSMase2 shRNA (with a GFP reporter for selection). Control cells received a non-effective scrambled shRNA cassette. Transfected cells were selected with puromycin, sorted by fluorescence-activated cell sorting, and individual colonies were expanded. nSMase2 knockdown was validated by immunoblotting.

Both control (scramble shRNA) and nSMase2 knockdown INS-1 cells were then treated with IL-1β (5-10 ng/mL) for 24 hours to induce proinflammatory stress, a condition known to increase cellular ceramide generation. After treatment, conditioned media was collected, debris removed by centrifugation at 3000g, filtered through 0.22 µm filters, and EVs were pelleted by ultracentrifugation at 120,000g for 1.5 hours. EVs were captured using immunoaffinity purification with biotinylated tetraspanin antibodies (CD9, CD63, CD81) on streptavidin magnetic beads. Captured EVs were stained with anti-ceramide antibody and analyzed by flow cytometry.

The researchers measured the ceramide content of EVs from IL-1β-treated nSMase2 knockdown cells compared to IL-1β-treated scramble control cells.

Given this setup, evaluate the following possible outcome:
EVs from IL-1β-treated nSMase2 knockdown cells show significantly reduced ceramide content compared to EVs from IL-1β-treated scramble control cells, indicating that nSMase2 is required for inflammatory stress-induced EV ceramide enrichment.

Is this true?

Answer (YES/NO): YES